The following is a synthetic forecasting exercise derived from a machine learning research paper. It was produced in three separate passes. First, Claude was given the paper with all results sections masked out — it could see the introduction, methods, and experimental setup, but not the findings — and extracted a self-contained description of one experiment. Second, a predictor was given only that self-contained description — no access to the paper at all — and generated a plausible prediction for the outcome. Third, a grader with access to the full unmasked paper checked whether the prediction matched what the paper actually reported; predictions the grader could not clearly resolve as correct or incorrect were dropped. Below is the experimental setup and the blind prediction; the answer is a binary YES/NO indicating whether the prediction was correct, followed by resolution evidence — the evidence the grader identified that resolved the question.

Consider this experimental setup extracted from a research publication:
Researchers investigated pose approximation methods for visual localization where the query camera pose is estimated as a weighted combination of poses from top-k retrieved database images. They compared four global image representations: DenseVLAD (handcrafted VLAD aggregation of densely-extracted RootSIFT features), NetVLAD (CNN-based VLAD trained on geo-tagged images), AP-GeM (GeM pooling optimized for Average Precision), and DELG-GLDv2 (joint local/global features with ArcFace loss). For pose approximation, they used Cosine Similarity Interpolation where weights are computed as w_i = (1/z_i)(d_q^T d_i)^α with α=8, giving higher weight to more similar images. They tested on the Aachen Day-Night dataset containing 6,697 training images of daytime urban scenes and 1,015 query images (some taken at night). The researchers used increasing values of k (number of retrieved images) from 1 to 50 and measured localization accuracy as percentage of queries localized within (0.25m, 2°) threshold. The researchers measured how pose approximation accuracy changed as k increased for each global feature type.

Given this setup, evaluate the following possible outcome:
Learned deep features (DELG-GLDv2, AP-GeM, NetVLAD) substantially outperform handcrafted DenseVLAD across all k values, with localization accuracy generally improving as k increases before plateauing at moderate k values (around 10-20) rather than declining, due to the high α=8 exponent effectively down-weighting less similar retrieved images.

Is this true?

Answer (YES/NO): NO